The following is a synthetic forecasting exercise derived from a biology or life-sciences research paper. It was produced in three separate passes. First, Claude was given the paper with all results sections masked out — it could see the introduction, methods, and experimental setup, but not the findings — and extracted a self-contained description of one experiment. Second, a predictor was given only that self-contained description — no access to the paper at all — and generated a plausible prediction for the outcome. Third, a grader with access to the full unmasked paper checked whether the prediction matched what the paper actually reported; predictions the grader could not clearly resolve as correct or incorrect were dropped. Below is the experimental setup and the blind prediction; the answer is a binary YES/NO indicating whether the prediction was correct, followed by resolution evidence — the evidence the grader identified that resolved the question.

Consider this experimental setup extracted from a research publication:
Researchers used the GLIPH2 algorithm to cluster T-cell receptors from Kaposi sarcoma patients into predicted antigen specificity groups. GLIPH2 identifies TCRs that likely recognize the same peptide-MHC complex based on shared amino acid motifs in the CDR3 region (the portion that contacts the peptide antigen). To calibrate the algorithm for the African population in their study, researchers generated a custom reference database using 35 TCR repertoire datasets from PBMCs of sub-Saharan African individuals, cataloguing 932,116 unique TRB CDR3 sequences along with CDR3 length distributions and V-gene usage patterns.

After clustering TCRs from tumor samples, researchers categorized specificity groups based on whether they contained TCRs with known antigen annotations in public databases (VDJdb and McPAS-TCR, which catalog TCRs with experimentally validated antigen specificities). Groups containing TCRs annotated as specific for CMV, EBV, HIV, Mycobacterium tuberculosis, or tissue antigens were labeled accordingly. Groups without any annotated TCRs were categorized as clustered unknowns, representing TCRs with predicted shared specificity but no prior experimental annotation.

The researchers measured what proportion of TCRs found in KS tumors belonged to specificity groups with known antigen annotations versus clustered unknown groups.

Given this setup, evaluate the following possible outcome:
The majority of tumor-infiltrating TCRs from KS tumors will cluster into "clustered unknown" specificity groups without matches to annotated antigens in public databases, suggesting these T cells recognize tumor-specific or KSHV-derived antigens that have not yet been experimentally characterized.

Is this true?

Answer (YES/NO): NO